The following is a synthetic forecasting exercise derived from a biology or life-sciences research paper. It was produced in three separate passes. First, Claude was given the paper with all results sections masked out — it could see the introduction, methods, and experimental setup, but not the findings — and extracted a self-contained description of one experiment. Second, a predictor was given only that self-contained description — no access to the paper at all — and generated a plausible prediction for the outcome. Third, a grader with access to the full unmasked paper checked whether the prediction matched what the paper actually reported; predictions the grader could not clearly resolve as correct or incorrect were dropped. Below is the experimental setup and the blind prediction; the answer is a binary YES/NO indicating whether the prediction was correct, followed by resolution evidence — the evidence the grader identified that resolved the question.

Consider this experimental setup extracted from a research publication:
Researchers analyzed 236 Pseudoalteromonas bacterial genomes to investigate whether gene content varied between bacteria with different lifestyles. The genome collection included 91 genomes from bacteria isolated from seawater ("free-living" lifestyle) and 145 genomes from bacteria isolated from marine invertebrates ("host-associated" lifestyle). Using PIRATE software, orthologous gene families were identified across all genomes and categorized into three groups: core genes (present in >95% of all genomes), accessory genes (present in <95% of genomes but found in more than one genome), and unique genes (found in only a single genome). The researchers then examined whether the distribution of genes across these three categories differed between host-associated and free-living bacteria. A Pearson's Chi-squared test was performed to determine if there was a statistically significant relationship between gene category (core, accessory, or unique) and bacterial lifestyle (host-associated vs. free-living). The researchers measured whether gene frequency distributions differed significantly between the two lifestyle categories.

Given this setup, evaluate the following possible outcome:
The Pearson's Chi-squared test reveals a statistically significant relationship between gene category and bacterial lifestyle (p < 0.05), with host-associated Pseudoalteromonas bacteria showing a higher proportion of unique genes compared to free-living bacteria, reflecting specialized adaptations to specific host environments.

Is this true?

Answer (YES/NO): NO